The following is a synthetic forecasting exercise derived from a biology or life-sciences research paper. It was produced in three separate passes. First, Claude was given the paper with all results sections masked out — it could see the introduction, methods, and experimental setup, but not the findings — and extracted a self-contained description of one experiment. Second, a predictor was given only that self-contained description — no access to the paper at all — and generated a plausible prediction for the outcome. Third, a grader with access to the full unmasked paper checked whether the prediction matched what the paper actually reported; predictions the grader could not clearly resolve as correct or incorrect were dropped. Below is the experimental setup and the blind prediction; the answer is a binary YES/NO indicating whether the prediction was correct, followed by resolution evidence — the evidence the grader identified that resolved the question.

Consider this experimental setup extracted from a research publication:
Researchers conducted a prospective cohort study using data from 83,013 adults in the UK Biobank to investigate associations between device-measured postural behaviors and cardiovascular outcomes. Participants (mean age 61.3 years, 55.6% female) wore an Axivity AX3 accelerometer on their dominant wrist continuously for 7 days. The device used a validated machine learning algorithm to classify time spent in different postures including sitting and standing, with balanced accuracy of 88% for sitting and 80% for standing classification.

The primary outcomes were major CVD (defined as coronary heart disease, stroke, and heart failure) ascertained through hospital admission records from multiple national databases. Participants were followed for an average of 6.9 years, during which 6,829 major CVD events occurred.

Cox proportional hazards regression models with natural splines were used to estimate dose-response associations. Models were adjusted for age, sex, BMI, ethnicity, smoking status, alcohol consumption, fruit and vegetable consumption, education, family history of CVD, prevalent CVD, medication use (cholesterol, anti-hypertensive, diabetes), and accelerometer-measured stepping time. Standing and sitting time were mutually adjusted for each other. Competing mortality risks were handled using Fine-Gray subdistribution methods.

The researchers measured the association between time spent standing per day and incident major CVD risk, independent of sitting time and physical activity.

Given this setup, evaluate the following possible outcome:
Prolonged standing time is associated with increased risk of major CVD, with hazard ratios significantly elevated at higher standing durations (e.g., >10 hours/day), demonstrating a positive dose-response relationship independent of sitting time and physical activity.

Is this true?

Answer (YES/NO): NO